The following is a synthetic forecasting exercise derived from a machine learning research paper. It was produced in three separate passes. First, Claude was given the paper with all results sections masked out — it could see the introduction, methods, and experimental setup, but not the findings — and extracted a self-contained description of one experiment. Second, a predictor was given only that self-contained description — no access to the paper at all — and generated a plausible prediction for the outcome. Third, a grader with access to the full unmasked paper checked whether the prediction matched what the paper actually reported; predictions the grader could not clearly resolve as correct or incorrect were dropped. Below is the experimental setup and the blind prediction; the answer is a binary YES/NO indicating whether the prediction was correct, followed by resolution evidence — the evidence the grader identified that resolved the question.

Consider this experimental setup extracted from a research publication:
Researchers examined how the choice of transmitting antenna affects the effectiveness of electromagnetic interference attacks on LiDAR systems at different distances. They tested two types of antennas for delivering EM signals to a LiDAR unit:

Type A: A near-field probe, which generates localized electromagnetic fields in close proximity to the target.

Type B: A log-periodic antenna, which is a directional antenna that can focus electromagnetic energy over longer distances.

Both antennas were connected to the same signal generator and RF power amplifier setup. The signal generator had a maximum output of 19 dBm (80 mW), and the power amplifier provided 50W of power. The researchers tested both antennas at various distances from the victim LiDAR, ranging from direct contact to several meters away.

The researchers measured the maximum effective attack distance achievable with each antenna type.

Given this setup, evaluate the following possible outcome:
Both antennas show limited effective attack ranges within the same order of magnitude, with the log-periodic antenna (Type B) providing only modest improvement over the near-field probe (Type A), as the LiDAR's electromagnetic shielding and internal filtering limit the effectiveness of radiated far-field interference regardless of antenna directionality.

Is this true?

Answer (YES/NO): NO